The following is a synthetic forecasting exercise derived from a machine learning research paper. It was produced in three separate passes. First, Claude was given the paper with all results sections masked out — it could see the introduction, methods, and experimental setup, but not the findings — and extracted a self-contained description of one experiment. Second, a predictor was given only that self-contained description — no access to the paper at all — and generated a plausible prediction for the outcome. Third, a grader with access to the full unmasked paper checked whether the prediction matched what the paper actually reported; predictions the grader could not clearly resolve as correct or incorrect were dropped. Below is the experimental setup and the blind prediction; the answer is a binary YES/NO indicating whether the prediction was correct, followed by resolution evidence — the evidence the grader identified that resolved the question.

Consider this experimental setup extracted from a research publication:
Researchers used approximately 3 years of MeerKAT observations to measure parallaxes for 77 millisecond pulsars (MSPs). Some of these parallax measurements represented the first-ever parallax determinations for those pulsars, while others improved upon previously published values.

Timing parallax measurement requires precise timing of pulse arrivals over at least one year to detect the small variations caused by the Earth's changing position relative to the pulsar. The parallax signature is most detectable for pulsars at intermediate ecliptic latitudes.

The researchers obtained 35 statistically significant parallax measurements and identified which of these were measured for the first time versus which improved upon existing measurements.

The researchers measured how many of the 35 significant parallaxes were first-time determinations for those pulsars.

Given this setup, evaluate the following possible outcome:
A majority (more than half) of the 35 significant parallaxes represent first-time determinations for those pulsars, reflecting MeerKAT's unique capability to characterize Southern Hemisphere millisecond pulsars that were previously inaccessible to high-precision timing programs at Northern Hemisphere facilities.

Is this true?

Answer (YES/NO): NO